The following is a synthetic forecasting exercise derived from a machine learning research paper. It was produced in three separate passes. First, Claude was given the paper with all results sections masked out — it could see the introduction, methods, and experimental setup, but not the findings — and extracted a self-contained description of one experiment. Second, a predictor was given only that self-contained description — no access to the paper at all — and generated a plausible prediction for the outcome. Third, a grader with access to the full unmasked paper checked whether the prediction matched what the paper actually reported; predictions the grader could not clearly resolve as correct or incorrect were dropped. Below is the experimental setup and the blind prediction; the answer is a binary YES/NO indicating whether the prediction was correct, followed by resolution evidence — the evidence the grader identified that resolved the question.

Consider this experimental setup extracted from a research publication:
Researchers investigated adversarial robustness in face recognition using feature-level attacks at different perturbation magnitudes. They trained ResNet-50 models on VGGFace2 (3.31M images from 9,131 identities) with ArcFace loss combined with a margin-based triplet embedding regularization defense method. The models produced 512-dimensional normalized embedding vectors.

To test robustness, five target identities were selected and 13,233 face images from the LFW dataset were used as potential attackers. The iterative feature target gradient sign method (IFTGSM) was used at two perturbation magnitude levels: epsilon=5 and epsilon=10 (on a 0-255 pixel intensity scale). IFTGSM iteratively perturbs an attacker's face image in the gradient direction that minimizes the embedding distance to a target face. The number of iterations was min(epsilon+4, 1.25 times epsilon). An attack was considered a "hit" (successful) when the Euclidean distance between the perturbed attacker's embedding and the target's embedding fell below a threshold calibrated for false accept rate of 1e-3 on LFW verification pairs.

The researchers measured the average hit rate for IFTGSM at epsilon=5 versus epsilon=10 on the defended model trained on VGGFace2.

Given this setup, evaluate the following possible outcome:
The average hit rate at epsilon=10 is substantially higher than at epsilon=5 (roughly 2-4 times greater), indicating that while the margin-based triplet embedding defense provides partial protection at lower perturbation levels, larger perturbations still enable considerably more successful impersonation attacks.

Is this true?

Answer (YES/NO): NO